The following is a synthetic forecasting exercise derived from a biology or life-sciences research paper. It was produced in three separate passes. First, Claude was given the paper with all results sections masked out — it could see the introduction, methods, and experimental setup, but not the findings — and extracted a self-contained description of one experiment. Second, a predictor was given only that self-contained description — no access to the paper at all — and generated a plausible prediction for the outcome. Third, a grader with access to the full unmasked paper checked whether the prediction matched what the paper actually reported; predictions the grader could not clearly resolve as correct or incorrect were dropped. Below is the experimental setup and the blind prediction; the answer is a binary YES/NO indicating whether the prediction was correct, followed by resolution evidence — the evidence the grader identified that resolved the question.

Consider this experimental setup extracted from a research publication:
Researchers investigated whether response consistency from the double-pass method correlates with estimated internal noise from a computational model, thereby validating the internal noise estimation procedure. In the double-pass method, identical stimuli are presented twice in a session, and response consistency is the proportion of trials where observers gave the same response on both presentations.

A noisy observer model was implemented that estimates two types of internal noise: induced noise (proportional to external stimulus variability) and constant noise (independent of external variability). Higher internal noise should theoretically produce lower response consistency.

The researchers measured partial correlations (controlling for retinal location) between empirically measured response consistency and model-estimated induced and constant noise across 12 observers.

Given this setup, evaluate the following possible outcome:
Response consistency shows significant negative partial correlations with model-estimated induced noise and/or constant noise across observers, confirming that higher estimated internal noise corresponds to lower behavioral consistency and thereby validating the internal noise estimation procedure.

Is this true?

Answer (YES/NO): YES